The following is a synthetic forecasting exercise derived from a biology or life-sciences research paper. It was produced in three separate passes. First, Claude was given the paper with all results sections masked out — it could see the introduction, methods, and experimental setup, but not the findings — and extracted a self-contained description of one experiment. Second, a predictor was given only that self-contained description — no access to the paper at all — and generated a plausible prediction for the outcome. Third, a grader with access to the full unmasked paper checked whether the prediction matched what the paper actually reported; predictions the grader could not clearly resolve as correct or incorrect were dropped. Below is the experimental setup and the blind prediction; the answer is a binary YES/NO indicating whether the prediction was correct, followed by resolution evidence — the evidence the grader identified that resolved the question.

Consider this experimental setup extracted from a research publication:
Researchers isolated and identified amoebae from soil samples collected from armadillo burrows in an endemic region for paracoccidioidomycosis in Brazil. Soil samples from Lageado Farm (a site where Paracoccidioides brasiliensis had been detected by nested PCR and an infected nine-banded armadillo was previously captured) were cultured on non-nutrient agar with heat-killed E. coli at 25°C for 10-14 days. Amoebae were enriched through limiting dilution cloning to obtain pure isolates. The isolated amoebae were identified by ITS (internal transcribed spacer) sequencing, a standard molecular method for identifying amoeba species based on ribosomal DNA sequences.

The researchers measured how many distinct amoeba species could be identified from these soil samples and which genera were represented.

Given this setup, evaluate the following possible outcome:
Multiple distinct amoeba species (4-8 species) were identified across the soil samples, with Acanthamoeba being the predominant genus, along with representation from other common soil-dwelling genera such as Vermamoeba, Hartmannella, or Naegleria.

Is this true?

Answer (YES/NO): NO